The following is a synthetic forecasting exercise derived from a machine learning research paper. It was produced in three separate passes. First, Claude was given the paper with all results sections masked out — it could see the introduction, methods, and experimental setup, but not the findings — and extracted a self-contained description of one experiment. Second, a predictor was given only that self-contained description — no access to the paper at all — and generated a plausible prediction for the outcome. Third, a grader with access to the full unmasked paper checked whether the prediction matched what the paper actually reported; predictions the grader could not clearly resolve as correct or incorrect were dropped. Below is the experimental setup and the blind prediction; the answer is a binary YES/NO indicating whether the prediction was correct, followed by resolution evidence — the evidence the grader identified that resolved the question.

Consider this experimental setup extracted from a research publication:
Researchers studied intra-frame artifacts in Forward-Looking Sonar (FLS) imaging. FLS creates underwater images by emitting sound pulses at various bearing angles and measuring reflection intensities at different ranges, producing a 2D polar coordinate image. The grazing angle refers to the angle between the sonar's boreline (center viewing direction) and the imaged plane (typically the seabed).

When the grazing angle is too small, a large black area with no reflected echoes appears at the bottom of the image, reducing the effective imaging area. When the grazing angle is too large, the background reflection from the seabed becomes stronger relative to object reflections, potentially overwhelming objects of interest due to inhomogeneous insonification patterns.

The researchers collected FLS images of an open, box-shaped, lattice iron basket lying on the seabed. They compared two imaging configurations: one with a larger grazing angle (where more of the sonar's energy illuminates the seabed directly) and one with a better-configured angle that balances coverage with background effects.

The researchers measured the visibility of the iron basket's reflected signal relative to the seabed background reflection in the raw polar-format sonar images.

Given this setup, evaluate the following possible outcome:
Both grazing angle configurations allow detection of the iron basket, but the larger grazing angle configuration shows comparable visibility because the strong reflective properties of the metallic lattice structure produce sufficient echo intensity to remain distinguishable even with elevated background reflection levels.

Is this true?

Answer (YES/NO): NO